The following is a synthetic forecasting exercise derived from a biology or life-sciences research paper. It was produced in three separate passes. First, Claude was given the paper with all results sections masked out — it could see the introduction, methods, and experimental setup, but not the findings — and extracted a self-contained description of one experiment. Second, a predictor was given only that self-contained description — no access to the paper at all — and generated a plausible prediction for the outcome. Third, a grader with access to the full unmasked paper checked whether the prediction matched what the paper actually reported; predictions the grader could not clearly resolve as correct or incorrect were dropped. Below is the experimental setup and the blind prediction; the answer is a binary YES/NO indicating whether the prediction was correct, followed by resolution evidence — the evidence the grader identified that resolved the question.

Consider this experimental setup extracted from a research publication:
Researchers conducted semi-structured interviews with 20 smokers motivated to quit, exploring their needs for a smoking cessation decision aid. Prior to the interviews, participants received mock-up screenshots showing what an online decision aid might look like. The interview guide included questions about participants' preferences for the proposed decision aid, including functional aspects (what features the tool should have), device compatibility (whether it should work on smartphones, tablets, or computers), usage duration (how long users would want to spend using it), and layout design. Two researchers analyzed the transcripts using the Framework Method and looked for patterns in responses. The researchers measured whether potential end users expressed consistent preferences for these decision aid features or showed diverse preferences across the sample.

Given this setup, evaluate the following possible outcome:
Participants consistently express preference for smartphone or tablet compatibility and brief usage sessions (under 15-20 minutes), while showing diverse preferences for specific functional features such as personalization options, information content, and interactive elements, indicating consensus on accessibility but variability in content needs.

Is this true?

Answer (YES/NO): NO